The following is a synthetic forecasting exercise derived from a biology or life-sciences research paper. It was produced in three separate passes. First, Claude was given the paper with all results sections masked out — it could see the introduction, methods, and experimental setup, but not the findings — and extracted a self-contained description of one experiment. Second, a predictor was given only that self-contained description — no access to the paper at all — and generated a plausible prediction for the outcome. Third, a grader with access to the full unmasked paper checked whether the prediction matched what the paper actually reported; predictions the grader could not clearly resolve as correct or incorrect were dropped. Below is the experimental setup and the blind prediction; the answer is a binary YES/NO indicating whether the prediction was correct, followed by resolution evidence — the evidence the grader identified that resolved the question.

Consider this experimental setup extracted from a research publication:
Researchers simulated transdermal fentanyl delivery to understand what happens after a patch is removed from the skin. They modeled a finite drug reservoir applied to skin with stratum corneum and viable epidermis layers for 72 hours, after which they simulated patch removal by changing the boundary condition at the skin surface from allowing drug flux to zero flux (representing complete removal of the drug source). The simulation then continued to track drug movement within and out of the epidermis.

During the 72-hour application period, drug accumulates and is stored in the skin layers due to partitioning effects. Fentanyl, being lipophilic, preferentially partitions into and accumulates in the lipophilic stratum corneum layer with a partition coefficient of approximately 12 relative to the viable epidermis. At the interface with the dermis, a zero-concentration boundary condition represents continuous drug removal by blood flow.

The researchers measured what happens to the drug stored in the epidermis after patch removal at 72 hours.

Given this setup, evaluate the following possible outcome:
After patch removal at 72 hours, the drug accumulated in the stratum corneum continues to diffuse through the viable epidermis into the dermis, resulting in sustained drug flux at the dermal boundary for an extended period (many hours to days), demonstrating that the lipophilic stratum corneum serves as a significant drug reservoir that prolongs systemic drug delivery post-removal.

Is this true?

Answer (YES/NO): NO